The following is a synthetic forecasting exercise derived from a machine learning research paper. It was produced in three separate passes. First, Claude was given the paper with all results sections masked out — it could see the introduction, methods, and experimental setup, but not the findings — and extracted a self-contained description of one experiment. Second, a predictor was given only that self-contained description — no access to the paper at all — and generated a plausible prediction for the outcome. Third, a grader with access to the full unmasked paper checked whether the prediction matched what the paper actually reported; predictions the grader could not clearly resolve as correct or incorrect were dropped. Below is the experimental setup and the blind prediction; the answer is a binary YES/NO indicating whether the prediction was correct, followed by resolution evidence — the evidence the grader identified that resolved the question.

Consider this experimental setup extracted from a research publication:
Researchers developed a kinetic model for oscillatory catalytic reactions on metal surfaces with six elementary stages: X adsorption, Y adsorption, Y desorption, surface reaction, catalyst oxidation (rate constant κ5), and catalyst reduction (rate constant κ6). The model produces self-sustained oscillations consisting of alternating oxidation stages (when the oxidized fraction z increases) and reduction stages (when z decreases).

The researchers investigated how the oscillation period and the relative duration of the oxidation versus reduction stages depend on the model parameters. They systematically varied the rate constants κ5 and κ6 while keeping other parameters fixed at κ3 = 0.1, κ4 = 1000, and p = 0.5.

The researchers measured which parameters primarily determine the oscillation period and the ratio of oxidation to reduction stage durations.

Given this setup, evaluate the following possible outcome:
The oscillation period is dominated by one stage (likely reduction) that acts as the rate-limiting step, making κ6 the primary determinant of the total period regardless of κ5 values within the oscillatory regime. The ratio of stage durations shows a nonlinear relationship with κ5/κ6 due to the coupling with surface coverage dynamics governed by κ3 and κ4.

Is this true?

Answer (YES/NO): NO